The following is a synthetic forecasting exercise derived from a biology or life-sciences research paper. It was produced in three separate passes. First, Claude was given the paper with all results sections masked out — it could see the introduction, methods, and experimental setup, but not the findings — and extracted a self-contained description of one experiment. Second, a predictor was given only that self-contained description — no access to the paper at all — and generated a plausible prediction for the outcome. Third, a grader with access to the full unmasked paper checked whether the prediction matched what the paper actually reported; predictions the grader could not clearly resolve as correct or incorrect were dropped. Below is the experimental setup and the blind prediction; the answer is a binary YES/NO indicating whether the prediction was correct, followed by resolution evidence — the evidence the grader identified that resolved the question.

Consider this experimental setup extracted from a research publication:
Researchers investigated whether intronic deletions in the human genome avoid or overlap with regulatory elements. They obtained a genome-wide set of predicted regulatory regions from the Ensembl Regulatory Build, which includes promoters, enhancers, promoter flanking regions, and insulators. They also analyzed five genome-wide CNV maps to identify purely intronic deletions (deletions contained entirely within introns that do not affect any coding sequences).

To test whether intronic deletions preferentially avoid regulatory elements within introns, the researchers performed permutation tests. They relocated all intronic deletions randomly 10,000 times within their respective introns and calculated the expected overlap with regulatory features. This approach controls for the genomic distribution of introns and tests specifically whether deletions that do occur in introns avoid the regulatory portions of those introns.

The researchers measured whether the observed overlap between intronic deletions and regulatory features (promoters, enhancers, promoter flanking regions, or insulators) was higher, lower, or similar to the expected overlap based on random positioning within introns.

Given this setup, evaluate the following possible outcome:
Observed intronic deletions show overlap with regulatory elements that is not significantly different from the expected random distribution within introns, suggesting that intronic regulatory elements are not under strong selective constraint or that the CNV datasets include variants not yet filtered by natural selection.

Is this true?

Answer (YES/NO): NO